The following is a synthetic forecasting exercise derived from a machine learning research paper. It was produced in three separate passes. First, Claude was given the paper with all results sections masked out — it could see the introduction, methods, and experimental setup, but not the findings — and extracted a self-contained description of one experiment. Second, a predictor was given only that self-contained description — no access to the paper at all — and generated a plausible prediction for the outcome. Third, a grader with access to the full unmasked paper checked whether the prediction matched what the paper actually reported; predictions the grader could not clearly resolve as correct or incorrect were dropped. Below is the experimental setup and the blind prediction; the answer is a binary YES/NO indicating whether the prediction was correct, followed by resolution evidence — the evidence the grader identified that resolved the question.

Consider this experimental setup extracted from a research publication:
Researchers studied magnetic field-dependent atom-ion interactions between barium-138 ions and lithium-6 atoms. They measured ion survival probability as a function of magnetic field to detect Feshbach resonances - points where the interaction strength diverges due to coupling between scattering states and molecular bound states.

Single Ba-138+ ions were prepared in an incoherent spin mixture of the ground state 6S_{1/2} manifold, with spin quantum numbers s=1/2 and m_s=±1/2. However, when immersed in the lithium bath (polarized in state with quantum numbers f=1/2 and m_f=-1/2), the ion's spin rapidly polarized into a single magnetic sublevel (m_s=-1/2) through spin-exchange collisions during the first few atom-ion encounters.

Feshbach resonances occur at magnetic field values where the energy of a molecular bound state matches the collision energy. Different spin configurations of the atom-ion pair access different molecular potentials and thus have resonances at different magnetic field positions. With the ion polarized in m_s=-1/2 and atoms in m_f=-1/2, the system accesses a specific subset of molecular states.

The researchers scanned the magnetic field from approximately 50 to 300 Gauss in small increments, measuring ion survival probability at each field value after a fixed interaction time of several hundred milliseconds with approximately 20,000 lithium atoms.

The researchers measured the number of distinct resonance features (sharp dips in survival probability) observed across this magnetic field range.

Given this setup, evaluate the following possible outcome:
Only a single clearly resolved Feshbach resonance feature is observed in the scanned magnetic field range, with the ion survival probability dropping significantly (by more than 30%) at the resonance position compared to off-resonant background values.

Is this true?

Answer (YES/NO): NO